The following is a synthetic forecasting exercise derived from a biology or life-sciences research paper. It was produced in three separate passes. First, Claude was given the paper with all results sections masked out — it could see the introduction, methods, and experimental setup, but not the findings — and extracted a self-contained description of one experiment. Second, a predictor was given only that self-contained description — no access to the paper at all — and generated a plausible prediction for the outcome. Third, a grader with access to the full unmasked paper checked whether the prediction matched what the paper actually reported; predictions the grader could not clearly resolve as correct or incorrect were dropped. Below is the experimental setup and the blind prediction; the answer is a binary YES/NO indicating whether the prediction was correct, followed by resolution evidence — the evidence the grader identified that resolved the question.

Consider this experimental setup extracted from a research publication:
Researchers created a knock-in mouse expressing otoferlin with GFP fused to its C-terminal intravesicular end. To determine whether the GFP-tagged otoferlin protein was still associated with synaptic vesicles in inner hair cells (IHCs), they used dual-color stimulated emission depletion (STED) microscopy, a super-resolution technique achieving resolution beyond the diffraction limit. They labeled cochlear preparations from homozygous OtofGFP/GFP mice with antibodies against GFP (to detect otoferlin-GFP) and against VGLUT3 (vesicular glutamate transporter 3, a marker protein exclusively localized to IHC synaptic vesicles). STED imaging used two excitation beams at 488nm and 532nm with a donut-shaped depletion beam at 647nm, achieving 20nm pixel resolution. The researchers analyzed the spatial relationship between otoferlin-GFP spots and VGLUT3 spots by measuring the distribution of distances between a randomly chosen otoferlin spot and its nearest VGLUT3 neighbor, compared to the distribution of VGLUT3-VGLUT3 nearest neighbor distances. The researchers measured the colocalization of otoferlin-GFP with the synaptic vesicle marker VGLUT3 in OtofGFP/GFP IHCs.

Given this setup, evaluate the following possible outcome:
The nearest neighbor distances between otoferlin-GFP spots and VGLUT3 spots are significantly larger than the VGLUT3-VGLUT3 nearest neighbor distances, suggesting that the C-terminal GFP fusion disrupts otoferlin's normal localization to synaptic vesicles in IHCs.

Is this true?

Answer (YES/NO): NO